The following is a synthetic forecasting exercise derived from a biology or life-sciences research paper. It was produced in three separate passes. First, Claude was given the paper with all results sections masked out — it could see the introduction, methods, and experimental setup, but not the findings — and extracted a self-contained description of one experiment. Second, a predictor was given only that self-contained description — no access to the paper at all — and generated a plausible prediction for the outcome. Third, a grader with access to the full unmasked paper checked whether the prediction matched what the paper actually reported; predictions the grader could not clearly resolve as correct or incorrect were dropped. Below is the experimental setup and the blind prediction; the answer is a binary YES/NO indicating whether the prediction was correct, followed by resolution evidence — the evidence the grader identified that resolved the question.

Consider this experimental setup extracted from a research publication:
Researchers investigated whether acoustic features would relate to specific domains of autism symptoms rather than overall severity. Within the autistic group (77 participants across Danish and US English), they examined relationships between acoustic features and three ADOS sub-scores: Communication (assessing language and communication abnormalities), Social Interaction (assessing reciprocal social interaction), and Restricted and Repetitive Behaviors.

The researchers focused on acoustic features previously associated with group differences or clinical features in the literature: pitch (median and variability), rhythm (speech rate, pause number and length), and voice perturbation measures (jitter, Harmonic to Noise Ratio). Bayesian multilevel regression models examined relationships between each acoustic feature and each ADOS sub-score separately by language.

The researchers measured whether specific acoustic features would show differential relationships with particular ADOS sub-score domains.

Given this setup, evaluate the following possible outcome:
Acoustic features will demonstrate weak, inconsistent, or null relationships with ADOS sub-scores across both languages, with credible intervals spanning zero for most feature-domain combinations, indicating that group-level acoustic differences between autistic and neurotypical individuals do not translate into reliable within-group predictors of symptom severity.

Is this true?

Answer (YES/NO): NO